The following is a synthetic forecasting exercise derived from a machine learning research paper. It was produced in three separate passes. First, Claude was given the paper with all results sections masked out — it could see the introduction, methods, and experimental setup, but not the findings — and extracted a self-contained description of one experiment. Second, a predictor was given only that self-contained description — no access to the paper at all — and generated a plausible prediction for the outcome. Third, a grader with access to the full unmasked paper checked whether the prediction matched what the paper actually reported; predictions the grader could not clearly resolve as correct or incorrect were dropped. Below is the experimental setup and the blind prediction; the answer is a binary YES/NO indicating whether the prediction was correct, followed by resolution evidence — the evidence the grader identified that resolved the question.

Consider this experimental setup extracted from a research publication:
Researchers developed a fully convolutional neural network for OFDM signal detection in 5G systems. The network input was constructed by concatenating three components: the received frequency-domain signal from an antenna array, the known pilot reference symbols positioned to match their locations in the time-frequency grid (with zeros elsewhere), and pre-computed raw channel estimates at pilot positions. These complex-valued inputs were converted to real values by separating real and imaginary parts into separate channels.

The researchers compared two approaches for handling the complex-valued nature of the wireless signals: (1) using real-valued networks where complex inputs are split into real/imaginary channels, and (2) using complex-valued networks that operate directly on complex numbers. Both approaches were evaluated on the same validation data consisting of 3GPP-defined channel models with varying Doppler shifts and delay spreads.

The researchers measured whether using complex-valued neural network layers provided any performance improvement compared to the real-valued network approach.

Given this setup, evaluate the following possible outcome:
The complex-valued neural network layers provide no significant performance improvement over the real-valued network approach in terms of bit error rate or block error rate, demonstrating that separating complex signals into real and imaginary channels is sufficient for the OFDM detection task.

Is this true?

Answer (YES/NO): YES